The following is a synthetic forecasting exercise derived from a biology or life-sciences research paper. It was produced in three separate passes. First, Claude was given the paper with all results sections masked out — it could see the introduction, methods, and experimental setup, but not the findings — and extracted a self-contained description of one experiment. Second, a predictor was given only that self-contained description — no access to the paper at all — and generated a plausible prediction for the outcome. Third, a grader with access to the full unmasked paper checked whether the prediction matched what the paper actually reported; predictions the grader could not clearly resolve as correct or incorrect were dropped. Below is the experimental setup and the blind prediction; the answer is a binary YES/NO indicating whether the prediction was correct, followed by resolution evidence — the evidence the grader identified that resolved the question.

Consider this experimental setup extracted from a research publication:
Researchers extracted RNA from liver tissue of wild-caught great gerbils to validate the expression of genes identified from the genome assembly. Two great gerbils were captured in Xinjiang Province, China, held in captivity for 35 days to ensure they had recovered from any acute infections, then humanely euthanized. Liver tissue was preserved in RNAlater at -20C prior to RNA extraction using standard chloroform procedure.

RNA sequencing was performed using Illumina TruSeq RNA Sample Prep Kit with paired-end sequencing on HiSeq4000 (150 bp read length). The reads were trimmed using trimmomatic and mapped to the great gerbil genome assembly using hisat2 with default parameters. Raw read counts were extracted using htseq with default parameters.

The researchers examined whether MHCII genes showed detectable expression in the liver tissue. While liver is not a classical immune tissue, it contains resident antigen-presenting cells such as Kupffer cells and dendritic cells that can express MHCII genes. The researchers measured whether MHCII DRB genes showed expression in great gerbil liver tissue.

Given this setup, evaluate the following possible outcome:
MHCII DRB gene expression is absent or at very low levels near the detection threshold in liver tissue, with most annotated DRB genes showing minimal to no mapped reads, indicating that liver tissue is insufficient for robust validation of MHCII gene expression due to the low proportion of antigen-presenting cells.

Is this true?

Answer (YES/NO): NO